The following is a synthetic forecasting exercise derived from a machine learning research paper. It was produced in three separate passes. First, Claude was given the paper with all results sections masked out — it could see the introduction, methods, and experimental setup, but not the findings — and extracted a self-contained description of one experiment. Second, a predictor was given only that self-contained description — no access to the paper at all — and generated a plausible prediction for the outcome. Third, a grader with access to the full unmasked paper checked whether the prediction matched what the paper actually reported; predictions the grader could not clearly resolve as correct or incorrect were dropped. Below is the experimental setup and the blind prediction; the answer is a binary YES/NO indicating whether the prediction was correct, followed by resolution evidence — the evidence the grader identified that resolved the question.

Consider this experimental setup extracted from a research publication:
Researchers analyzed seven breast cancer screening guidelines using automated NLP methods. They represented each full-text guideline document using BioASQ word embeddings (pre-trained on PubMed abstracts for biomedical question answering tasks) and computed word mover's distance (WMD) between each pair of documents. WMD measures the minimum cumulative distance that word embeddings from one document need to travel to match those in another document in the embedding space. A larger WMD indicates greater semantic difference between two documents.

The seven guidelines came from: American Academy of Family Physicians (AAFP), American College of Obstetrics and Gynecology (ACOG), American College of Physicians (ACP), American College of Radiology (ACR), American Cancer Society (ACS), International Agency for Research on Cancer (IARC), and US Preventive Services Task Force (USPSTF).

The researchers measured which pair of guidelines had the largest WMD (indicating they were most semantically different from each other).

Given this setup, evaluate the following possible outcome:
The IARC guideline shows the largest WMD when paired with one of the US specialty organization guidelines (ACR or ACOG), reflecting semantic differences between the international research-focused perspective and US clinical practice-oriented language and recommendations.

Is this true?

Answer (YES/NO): NO